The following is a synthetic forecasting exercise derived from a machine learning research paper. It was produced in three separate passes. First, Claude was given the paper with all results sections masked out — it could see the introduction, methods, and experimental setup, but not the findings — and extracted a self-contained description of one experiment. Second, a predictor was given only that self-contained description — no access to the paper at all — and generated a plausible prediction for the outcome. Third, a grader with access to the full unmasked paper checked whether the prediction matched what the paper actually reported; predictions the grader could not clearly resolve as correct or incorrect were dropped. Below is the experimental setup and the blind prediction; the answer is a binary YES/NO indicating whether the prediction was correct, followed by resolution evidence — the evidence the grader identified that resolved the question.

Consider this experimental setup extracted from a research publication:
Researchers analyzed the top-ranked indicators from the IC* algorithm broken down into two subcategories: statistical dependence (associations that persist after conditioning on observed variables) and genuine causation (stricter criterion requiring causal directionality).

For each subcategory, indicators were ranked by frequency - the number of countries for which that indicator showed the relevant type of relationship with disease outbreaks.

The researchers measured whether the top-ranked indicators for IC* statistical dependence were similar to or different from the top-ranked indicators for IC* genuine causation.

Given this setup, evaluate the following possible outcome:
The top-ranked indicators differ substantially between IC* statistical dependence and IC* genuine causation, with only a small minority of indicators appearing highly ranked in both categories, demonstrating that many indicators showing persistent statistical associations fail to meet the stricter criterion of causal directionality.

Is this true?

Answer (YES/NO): YES